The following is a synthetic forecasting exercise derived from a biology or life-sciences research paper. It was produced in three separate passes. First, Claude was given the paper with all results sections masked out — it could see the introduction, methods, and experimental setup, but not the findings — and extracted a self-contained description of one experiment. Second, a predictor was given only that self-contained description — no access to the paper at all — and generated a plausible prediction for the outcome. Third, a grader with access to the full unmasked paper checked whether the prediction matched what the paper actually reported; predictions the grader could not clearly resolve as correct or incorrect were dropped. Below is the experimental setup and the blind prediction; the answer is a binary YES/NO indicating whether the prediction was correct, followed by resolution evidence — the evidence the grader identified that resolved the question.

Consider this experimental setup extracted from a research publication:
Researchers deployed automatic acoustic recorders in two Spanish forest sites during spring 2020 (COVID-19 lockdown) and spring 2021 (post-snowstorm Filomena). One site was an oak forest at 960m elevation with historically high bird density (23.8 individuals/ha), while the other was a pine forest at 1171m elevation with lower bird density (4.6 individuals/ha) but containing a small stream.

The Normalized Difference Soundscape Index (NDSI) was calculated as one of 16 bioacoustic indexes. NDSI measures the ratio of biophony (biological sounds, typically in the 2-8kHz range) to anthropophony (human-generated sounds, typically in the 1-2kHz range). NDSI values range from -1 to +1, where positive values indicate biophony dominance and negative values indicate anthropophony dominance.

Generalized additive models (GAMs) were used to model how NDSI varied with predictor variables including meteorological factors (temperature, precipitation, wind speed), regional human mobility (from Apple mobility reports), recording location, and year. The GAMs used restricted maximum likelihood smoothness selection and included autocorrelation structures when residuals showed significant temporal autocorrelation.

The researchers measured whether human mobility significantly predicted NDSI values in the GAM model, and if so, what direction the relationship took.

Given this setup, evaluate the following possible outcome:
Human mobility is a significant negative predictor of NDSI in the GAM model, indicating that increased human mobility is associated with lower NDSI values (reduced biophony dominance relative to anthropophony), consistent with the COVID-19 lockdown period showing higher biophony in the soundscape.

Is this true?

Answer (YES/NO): NO